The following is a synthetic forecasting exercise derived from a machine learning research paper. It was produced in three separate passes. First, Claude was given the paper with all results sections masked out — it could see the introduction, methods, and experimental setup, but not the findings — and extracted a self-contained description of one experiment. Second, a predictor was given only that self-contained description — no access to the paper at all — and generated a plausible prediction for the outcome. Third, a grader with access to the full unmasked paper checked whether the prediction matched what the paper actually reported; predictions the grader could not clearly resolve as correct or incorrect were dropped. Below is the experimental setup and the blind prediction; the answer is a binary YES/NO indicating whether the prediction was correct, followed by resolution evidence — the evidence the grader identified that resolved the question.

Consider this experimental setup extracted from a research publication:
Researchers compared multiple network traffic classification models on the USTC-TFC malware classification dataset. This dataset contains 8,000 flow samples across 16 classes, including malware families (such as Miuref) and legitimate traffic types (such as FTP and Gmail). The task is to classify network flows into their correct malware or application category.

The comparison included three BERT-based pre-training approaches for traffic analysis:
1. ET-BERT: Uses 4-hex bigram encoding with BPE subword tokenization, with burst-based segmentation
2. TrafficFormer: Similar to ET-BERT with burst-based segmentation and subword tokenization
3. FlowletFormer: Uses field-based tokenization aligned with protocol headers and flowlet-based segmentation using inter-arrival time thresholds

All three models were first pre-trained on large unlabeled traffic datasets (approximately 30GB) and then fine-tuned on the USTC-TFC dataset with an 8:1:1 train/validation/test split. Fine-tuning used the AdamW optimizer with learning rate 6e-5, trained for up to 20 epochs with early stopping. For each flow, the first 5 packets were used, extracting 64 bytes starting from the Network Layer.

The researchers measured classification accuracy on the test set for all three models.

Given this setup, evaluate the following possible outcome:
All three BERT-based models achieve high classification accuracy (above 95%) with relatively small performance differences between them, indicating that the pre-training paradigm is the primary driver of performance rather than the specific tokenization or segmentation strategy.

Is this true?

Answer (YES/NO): YES